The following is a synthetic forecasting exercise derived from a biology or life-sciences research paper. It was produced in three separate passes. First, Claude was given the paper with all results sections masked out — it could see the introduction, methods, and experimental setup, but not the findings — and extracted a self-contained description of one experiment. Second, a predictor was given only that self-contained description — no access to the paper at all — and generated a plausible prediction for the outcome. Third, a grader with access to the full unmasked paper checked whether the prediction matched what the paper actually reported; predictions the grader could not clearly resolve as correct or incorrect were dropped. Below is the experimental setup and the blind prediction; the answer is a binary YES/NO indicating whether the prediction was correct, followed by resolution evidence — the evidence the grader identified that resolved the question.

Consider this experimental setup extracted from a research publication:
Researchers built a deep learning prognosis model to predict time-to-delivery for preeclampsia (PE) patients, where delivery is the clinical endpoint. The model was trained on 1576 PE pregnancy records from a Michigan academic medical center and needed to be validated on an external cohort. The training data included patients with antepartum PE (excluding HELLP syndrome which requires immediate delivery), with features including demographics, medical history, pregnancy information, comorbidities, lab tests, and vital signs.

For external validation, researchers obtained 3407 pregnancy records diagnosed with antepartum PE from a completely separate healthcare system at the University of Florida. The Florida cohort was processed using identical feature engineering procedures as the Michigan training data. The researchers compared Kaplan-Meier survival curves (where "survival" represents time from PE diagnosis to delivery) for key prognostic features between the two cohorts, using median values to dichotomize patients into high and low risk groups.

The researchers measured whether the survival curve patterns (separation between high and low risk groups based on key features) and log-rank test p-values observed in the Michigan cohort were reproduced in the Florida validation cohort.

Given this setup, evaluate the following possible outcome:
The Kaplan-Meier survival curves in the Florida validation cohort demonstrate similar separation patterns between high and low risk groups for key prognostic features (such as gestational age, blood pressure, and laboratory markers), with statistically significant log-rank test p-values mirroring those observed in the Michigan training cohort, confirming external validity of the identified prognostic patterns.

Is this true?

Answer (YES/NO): NO